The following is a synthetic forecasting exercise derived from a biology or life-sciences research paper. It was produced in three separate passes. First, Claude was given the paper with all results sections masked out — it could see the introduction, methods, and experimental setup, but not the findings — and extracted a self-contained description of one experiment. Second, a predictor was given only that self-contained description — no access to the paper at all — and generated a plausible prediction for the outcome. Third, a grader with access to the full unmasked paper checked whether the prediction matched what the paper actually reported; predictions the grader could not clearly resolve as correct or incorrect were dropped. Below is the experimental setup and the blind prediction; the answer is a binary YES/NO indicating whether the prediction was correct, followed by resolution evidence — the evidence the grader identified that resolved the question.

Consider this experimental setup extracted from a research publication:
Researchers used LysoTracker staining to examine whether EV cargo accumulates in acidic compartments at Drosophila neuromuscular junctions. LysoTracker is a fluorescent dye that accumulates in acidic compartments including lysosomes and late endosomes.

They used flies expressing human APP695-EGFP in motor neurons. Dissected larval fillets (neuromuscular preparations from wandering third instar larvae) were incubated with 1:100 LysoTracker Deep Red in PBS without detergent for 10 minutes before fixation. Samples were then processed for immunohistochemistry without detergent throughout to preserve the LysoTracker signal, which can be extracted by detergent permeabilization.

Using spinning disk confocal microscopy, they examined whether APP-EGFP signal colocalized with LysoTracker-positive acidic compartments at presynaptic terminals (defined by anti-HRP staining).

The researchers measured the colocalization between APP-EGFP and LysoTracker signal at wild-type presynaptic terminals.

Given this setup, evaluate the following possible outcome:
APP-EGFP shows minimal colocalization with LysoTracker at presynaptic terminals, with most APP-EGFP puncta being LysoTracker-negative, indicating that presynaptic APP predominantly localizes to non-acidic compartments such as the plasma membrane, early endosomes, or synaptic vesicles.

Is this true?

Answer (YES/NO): YES